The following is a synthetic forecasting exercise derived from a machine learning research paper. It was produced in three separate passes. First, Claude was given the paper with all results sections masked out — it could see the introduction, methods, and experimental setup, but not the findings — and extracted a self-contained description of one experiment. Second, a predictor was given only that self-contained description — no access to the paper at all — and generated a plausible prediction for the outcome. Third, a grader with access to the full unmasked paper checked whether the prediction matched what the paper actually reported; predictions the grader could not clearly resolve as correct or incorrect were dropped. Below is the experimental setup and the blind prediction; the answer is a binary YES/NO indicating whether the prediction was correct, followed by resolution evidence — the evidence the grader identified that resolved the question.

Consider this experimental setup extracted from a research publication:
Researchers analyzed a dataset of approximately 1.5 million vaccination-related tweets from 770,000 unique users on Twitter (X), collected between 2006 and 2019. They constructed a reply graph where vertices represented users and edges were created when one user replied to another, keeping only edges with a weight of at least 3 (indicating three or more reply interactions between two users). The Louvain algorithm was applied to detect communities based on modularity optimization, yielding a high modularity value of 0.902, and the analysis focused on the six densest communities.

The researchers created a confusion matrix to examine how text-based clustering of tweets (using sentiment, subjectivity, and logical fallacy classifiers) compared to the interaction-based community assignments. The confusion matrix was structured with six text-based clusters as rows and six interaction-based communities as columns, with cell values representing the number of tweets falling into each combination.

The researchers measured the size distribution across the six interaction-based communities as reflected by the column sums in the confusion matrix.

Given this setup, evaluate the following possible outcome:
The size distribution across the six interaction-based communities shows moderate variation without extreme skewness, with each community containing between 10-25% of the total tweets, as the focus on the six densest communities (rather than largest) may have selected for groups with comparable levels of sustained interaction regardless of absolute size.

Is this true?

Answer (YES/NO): NO